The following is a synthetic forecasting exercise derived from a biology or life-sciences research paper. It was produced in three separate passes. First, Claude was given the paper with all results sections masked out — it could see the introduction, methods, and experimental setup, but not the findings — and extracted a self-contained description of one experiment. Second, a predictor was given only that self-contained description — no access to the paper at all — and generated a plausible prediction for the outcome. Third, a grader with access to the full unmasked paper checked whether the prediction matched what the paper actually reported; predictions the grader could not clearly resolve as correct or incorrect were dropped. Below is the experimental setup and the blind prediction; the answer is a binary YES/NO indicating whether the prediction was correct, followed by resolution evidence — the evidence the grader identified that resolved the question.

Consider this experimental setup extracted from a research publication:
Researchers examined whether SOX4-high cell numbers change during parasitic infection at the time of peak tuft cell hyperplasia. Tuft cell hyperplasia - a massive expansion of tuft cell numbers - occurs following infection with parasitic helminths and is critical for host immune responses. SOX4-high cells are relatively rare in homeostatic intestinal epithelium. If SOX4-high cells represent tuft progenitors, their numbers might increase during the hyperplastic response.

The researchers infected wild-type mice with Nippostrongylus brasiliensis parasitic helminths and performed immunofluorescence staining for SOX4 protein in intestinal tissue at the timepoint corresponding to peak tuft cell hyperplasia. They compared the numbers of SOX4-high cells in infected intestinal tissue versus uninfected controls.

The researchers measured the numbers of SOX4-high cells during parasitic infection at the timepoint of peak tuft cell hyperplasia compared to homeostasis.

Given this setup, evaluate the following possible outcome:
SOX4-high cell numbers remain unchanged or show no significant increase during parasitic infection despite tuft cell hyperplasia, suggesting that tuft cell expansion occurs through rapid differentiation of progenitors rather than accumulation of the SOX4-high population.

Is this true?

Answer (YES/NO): NO